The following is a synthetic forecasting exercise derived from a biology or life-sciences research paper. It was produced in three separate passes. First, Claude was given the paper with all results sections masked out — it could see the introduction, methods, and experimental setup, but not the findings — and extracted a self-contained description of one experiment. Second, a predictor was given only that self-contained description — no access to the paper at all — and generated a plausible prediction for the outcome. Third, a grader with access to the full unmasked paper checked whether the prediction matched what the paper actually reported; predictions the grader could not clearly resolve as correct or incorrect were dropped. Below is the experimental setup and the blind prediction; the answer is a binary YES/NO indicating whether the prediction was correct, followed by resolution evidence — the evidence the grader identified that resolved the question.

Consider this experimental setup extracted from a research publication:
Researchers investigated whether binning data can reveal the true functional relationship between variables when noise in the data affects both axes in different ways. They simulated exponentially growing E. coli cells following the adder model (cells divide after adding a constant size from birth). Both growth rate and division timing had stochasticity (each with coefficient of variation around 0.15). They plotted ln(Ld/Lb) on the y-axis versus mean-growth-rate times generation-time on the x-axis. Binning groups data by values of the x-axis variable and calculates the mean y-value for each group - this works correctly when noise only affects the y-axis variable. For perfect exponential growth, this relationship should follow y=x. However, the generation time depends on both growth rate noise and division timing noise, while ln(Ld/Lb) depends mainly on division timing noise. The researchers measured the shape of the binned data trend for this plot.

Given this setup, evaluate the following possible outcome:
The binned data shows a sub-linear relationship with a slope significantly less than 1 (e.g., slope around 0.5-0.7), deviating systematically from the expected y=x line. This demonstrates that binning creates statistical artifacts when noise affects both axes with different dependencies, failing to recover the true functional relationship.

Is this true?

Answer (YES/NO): YES